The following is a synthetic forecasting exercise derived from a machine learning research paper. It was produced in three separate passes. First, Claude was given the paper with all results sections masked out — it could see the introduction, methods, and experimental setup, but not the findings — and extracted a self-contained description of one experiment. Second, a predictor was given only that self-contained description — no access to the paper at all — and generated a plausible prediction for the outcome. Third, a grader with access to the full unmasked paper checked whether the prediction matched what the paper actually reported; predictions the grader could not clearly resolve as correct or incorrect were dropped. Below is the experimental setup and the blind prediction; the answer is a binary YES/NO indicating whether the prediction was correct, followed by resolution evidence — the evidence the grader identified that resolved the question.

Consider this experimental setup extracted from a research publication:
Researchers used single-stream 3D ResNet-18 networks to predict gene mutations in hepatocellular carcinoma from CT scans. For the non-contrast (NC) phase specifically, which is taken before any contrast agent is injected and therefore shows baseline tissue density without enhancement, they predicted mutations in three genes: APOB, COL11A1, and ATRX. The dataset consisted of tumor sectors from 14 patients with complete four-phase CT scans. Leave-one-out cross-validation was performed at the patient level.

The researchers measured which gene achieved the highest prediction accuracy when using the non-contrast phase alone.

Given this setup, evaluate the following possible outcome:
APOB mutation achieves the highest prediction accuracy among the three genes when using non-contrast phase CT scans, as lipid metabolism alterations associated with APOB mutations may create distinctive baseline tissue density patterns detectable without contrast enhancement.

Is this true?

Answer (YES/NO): NO